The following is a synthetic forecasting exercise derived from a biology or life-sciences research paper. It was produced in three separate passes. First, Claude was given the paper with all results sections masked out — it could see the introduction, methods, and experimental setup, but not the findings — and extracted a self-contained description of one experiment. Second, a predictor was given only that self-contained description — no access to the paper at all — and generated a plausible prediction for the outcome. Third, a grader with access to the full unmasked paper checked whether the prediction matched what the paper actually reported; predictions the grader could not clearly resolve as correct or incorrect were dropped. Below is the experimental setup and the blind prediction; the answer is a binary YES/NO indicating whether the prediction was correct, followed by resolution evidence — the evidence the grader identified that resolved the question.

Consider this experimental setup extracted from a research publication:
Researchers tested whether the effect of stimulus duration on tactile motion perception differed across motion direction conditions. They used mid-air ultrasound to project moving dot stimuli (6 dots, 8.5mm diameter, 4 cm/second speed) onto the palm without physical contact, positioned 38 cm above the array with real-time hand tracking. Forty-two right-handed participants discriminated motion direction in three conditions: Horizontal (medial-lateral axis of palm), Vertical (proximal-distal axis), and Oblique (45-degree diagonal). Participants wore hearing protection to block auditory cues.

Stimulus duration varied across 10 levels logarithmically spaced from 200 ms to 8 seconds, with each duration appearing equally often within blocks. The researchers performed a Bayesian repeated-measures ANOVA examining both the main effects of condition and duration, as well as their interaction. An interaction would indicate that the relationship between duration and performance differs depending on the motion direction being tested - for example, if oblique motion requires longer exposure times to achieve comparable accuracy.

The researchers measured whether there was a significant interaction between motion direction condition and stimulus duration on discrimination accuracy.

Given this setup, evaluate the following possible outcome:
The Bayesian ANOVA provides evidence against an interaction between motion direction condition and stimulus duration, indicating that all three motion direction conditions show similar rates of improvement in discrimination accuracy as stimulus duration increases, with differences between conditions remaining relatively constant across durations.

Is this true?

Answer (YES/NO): NO